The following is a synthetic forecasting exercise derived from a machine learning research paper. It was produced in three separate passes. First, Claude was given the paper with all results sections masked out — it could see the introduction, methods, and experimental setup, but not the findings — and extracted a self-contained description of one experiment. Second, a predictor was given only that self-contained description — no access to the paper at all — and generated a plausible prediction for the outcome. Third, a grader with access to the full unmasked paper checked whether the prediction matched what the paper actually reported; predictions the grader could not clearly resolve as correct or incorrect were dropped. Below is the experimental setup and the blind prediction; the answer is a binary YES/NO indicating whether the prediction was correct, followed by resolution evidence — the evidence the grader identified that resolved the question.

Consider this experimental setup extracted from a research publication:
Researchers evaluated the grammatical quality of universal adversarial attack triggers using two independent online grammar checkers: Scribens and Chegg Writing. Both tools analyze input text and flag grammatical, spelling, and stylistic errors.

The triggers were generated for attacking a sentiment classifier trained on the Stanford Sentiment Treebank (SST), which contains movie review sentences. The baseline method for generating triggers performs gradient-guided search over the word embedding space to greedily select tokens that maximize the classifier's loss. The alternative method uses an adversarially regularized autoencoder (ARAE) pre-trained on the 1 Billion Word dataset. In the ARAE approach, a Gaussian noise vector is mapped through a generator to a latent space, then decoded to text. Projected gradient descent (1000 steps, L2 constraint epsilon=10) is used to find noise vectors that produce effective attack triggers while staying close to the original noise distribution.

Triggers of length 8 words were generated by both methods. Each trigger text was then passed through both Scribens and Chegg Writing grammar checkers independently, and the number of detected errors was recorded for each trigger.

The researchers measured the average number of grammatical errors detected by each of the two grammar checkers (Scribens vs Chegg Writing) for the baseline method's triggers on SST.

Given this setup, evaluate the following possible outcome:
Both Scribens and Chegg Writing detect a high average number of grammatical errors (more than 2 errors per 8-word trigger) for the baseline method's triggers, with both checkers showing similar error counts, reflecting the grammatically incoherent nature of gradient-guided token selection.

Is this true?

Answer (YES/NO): NO